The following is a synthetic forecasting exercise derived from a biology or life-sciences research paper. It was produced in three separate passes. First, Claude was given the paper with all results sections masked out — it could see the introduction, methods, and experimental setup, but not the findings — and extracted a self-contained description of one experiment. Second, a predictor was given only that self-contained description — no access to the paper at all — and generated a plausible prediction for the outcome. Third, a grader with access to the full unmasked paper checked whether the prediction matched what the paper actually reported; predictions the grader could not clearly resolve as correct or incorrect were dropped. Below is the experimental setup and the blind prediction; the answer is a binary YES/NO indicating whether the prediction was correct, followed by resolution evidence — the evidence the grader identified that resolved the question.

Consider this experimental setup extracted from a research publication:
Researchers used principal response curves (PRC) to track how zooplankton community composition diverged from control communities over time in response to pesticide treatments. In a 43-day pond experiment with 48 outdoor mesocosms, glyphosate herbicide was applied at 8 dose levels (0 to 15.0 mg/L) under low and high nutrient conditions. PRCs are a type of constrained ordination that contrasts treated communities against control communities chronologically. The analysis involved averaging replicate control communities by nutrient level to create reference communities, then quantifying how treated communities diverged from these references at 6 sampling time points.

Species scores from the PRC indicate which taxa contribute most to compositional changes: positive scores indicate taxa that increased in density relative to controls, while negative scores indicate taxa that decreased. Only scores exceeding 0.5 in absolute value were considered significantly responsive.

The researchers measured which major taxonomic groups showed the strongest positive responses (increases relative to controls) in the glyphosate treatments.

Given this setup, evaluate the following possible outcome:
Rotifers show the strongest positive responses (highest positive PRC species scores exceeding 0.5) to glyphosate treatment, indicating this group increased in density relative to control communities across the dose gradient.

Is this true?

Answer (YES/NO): NO